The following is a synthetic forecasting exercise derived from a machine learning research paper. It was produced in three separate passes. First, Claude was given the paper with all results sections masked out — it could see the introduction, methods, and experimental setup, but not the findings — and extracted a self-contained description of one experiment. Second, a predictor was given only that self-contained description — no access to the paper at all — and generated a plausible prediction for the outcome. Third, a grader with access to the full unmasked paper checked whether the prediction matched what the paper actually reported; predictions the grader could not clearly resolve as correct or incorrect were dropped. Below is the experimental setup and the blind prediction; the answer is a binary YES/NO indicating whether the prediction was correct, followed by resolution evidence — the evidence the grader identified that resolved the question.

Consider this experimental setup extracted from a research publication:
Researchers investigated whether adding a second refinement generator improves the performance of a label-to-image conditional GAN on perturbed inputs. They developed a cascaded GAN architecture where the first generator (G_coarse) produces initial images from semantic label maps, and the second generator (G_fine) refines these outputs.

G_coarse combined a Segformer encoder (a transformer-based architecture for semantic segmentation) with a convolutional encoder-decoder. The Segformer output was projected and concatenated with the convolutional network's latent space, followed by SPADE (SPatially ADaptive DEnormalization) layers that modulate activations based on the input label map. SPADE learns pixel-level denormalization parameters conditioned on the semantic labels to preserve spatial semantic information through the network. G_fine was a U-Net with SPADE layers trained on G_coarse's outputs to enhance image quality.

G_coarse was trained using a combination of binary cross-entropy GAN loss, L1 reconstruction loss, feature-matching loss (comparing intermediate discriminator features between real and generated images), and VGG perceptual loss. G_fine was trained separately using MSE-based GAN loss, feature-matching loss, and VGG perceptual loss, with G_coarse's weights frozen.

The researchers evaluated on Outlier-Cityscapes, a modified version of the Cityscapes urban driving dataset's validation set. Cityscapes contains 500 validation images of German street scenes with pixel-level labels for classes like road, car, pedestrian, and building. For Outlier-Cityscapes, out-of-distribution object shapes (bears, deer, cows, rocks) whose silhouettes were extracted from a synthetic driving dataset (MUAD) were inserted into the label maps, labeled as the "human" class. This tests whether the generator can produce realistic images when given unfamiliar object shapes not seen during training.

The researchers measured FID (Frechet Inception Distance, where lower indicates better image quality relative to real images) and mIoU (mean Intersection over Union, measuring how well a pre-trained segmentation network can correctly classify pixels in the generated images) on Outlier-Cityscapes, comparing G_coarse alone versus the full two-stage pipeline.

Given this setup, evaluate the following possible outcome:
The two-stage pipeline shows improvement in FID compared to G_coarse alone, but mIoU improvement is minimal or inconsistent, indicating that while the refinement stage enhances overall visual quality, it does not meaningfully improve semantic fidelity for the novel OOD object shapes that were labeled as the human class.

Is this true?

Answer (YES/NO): NO